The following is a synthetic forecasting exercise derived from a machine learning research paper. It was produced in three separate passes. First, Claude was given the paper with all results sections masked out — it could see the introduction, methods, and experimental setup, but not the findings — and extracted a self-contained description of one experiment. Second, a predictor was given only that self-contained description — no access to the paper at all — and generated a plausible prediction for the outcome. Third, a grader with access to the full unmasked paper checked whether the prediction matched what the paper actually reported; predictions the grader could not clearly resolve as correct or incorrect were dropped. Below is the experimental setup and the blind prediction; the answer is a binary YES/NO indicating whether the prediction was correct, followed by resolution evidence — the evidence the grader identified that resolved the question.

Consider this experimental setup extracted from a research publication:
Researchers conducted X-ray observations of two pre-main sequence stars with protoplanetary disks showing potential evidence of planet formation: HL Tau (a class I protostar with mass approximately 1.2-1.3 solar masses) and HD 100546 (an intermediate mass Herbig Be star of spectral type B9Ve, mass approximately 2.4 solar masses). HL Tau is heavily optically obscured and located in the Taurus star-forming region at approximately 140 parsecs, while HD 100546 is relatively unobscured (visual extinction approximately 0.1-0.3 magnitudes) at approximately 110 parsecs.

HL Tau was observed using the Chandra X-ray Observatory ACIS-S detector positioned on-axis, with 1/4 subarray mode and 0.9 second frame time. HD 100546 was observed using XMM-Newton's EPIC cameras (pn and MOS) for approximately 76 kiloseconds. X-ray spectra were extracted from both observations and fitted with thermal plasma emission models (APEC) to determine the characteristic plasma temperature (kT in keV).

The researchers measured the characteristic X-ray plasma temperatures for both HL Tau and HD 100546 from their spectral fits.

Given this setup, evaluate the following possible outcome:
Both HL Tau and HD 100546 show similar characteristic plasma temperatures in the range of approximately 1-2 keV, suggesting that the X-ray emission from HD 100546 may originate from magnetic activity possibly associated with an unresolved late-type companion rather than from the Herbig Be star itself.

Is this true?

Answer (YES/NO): NO